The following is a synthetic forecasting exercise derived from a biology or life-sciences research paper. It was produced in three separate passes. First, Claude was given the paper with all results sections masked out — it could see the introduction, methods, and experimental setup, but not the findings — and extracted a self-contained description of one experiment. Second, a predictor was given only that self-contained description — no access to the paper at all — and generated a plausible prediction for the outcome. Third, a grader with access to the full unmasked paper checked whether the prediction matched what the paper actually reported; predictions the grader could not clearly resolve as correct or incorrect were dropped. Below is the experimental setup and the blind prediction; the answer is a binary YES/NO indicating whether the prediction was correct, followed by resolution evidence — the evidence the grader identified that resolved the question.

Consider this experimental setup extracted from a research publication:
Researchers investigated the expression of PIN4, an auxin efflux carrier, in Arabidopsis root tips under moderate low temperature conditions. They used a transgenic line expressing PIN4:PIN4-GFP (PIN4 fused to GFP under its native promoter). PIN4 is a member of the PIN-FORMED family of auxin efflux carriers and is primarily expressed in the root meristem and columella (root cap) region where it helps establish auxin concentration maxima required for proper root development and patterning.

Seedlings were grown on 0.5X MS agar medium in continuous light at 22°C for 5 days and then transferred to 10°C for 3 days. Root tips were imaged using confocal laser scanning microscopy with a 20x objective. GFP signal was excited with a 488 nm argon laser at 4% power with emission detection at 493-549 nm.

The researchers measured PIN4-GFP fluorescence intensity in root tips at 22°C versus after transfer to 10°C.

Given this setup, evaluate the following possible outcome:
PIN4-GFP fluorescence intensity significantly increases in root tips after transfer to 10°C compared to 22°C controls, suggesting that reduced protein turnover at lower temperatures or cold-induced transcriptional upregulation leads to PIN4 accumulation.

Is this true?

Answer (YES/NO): NO